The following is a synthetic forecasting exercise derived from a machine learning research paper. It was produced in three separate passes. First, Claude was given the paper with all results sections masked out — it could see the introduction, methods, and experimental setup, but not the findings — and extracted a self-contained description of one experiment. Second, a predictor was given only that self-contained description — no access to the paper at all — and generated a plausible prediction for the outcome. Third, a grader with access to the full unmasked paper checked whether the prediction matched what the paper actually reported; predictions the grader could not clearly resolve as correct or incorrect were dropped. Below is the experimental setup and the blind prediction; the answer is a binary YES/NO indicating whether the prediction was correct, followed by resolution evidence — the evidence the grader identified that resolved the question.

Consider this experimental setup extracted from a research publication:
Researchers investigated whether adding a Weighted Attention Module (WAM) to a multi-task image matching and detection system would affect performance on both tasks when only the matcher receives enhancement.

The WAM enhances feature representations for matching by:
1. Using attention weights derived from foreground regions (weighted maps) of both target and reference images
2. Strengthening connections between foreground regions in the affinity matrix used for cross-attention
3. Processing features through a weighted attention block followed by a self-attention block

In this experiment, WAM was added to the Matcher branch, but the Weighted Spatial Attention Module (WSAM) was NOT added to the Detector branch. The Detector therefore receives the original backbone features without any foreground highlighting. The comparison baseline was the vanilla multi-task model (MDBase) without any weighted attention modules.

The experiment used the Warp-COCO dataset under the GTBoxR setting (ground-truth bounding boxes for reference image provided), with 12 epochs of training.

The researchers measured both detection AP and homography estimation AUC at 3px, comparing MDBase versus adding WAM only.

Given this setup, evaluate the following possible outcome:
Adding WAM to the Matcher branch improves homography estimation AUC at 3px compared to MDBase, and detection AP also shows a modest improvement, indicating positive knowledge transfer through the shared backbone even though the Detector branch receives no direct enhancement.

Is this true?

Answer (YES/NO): NO